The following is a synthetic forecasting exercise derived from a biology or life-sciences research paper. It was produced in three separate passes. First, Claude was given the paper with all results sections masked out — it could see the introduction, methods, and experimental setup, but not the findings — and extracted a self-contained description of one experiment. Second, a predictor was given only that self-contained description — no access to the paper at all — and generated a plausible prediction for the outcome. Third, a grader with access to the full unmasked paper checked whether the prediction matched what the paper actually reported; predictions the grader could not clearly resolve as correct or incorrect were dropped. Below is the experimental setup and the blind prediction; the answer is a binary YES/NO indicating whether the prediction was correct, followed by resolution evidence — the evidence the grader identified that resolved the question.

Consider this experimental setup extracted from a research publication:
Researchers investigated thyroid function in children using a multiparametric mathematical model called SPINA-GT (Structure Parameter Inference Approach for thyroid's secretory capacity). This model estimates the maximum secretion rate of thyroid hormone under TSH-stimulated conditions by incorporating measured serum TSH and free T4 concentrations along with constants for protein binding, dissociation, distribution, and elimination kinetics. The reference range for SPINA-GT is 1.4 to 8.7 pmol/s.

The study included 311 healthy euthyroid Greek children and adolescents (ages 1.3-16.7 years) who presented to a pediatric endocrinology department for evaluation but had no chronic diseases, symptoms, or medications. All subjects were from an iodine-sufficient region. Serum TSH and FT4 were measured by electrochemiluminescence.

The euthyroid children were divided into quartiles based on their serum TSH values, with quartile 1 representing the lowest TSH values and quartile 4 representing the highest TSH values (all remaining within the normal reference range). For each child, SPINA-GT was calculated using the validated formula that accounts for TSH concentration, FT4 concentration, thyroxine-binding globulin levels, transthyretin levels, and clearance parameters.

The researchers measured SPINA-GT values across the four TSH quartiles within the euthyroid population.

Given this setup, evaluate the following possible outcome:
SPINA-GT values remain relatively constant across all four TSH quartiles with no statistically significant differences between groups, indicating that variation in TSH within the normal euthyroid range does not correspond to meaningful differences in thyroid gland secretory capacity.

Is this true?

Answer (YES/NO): NO